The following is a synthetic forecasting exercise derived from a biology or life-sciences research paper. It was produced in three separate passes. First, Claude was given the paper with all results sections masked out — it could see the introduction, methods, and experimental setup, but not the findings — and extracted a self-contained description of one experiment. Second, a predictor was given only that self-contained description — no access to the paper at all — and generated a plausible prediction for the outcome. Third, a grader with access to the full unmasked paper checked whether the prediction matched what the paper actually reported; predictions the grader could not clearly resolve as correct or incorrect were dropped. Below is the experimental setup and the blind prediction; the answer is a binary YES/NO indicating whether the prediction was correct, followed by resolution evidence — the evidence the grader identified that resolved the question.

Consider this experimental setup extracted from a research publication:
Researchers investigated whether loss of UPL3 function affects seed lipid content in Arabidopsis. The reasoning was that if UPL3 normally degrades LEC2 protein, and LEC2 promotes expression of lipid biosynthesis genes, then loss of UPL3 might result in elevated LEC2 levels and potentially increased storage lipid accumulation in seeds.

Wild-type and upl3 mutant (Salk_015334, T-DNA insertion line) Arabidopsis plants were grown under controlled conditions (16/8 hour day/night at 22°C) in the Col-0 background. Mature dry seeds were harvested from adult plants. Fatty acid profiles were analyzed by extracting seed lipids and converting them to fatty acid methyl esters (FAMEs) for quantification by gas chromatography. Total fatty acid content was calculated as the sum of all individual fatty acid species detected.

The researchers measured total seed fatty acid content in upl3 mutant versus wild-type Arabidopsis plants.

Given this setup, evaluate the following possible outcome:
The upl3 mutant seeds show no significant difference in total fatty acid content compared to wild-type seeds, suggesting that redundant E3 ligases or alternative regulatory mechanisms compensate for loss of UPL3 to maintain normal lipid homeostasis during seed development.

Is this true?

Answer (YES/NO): NO